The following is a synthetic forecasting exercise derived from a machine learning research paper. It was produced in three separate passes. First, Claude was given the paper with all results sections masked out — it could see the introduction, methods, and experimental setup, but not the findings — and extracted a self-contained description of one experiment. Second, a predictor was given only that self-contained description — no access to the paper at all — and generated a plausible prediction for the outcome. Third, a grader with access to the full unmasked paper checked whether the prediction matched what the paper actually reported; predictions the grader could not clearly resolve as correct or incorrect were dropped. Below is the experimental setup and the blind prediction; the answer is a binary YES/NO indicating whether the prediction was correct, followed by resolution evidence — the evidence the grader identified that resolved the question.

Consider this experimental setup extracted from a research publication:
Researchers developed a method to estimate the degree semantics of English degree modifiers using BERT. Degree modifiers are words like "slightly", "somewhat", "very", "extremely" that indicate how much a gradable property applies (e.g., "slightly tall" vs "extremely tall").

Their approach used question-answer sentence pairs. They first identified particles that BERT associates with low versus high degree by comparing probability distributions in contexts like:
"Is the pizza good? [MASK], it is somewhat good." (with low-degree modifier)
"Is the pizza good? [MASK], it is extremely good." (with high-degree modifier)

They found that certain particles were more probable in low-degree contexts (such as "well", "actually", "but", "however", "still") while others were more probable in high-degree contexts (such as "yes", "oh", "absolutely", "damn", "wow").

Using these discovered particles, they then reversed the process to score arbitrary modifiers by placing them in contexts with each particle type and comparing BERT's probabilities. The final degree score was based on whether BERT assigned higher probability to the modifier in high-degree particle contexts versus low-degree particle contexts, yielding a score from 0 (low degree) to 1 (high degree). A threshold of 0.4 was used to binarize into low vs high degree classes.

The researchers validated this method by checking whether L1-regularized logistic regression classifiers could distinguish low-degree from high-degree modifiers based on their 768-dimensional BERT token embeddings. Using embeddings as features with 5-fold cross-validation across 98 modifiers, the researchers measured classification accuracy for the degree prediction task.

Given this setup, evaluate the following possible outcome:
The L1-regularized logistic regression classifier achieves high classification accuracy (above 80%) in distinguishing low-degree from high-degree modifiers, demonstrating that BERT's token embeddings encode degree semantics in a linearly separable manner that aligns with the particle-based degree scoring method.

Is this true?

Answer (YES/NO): NO